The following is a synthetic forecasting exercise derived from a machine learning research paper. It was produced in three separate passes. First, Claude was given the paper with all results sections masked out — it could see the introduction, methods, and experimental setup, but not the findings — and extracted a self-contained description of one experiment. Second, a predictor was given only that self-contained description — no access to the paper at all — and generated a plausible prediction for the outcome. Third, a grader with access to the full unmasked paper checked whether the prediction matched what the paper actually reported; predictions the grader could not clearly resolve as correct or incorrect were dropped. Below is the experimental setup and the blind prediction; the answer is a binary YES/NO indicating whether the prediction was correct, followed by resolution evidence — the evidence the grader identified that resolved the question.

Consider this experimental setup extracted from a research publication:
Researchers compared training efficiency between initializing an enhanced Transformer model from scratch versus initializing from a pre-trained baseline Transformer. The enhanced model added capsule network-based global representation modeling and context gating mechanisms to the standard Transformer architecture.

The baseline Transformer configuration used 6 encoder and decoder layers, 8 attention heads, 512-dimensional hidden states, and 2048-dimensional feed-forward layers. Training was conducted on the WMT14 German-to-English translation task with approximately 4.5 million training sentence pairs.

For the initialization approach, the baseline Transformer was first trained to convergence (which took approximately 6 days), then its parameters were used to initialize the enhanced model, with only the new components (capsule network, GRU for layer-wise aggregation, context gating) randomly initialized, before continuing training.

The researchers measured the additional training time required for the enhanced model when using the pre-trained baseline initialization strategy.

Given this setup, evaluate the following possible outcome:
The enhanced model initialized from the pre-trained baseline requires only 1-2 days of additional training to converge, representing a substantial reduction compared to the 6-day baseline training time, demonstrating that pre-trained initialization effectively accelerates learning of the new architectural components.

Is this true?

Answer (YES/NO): NO